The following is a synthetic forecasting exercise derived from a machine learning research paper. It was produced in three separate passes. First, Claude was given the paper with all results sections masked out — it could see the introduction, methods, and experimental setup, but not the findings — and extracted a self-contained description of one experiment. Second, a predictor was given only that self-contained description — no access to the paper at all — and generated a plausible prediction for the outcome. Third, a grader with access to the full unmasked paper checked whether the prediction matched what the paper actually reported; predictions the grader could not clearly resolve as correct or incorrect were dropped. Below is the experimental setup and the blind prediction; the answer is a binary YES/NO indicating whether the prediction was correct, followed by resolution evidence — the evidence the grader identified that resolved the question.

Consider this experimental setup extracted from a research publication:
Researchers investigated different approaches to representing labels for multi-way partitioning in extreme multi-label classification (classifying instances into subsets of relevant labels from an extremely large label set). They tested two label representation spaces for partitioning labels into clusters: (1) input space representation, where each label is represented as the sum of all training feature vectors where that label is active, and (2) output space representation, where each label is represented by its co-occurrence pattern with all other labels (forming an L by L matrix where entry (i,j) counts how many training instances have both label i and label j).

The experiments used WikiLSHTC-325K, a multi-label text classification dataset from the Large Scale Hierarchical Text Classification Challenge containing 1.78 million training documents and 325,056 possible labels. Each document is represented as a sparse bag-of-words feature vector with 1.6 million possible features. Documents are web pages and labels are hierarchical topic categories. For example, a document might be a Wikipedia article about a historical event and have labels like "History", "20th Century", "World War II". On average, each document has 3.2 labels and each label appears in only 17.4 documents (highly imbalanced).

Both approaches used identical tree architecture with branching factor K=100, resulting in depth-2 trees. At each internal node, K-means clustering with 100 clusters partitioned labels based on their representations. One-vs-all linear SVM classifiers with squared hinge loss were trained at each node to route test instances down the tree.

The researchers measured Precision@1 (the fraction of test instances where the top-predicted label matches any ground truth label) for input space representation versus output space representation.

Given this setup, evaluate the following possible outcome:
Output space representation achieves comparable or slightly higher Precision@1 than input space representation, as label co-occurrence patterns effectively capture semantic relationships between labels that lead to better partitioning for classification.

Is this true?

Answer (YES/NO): NO